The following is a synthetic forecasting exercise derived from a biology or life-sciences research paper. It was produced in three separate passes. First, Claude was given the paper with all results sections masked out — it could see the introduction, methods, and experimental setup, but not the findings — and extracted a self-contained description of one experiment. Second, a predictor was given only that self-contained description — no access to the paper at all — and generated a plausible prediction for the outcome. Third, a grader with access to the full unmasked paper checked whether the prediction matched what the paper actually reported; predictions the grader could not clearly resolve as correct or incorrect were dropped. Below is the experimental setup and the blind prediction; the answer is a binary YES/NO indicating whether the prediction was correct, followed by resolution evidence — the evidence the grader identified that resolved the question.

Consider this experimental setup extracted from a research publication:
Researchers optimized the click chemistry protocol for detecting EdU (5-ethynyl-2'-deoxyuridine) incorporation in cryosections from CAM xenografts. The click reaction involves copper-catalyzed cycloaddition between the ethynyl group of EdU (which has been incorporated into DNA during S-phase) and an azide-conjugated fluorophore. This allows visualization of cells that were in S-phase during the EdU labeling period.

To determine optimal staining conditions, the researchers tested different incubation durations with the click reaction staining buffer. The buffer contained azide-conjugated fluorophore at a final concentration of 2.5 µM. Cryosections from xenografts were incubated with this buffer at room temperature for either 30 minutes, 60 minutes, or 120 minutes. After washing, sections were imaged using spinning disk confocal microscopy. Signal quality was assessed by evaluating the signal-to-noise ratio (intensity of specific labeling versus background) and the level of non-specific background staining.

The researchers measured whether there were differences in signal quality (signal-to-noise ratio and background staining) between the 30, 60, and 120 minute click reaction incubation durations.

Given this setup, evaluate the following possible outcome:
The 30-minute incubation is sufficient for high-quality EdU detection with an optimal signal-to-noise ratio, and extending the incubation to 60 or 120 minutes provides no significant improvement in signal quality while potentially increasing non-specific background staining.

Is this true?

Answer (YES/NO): NO